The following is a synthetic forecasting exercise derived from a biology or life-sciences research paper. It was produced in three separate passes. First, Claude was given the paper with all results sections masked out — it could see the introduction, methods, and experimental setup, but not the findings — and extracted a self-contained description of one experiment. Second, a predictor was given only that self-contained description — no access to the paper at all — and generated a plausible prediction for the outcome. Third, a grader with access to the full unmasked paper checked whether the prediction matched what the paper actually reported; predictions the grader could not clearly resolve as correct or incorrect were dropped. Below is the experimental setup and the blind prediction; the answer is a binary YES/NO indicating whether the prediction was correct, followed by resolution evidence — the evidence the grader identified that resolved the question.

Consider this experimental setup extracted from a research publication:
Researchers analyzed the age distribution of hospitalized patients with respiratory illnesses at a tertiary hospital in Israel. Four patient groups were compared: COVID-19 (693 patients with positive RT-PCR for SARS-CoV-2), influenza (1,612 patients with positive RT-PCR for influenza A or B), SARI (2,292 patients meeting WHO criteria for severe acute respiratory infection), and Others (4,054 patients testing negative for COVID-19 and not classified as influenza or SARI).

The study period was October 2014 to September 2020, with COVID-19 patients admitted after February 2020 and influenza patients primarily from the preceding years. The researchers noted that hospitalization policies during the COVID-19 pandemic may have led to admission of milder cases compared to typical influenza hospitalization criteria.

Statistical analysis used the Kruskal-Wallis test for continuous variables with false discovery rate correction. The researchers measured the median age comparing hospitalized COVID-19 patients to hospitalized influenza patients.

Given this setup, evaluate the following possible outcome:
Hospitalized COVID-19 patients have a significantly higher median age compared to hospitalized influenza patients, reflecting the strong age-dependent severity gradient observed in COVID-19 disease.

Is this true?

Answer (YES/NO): NO